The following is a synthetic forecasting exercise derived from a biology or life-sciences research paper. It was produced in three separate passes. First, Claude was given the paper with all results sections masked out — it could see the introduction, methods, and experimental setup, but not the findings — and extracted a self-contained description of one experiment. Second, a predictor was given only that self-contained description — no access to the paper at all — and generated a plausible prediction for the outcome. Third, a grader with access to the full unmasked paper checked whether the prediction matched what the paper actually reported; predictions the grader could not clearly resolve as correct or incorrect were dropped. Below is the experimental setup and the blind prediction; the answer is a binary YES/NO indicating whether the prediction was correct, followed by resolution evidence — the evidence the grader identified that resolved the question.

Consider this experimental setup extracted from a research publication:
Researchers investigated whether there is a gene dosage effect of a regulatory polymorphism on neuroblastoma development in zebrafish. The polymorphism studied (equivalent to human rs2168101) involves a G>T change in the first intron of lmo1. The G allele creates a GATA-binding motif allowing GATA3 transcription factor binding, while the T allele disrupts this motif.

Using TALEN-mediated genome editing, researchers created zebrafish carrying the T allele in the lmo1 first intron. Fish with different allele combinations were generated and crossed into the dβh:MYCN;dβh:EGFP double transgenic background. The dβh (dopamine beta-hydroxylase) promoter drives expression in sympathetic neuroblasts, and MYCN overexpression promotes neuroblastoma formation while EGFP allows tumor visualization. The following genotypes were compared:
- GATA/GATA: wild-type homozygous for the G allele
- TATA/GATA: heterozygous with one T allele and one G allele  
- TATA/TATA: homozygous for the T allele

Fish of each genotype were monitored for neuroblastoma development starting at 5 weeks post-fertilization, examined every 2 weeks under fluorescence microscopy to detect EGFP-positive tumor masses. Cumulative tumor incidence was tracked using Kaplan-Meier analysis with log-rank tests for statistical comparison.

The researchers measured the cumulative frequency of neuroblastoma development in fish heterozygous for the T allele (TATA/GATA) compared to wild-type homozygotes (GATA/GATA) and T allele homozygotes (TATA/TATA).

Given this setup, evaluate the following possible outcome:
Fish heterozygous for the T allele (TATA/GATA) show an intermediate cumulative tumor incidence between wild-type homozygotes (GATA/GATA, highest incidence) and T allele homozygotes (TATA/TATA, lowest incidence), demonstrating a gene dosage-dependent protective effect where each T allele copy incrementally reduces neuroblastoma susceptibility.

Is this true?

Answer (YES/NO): NO